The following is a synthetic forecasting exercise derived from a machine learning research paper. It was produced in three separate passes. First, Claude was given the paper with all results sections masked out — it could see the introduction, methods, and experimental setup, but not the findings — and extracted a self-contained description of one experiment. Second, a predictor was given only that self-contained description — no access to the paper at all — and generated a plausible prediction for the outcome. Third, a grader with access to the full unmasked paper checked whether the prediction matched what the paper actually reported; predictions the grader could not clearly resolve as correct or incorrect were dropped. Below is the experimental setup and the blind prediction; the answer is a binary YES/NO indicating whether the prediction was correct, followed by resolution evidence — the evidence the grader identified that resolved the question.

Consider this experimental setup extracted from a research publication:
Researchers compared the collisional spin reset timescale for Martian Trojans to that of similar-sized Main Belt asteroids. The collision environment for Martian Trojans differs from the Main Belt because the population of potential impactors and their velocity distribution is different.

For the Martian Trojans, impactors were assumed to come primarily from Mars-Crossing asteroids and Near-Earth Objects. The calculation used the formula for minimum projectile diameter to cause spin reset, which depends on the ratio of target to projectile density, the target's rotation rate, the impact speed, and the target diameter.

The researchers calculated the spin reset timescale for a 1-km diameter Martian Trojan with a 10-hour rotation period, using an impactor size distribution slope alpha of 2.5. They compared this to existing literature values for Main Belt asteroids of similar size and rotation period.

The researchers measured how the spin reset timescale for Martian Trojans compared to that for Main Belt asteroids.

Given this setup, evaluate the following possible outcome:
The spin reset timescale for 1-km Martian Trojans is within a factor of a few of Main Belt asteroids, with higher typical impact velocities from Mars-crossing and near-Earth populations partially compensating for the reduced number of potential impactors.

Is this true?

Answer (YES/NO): NO